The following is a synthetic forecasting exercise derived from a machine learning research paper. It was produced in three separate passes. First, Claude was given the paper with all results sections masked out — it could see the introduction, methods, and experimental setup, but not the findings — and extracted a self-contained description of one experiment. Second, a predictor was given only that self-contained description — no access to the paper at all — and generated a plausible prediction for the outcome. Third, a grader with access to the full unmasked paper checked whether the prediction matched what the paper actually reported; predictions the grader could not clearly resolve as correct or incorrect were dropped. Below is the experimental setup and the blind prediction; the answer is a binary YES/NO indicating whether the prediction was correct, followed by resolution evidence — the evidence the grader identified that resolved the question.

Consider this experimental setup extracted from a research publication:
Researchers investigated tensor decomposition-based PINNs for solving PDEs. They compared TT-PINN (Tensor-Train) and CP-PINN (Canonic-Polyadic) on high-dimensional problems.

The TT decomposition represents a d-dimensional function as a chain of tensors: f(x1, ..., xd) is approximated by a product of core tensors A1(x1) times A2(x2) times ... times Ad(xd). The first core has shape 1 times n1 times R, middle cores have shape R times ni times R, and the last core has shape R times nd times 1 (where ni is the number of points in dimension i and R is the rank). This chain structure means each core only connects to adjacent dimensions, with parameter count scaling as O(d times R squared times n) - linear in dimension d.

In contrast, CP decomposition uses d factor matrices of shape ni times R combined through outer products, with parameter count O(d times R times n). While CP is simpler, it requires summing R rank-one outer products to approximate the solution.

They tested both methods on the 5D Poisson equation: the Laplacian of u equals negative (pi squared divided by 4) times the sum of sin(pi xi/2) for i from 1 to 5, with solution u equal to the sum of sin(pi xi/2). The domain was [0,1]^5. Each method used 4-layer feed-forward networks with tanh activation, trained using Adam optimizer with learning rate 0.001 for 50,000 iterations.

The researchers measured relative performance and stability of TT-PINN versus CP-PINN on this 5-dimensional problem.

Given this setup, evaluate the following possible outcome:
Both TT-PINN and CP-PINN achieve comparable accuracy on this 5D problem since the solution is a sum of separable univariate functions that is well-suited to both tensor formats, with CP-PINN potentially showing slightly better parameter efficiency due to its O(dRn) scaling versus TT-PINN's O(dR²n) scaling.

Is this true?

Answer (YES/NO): NO